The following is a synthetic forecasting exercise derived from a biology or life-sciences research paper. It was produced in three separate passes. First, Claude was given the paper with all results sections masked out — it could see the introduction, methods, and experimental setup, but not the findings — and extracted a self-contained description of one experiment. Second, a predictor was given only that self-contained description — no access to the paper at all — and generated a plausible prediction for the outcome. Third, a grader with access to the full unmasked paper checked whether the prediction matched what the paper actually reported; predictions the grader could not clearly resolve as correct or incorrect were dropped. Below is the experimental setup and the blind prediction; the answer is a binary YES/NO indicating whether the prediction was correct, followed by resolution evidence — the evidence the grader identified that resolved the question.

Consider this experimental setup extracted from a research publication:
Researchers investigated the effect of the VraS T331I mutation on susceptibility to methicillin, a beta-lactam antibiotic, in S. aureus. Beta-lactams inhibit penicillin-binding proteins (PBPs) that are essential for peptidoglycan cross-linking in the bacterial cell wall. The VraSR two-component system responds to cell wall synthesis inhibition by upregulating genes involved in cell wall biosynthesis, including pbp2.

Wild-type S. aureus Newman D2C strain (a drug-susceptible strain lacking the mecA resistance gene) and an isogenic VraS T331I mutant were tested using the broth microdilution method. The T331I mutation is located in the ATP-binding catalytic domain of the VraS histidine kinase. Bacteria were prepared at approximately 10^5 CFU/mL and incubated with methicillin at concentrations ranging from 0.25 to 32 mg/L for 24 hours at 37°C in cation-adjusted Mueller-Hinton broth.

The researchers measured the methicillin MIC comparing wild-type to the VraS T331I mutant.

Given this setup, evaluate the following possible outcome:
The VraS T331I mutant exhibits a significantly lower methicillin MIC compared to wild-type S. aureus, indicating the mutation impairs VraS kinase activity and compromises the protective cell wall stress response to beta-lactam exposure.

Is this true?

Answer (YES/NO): NO